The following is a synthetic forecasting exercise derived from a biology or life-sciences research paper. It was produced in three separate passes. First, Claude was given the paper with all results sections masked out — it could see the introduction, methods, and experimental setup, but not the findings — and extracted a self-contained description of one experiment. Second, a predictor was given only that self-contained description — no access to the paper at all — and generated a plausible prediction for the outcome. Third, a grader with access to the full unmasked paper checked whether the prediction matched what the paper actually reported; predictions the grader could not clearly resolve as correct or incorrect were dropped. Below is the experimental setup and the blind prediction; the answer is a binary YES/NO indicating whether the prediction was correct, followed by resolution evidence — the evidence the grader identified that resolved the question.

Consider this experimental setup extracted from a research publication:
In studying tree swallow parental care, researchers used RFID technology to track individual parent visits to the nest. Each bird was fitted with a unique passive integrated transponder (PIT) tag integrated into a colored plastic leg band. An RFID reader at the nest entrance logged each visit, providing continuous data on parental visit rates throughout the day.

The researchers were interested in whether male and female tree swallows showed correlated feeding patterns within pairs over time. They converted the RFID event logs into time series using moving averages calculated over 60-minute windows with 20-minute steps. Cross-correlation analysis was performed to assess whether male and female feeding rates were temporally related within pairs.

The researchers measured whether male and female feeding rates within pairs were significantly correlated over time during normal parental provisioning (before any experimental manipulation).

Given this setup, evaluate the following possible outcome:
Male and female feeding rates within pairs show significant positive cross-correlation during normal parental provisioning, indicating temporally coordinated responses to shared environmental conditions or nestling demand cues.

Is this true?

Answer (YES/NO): YES